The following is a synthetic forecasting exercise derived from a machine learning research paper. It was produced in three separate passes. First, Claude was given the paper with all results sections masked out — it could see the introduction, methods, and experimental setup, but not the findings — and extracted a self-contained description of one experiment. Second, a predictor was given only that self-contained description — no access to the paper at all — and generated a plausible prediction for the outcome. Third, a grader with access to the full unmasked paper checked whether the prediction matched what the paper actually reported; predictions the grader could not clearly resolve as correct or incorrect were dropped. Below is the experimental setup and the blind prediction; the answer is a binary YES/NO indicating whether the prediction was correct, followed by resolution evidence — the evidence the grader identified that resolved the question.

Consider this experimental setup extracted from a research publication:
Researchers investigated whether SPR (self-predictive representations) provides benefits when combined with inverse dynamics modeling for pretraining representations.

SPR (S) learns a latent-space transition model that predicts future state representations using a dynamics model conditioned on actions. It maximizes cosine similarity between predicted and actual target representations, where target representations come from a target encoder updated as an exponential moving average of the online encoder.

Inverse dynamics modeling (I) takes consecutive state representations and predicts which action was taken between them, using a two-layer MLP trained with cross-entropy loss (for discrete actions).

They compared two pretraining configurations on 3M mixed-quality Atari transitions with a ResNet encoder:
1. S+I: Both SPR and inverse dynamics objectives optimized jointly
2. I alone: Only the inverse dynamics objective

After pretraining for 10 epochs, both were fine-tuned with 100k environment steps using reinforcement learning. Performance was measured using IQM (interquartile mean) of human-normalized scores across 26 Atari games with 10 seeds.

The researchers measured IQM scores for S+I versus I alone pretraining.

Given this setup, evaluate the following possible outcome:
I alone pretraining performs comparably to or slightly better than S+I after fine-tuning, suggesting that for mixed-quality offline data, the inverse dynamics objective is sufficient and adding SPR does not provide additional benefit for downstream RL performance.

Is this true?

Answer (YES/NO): NO